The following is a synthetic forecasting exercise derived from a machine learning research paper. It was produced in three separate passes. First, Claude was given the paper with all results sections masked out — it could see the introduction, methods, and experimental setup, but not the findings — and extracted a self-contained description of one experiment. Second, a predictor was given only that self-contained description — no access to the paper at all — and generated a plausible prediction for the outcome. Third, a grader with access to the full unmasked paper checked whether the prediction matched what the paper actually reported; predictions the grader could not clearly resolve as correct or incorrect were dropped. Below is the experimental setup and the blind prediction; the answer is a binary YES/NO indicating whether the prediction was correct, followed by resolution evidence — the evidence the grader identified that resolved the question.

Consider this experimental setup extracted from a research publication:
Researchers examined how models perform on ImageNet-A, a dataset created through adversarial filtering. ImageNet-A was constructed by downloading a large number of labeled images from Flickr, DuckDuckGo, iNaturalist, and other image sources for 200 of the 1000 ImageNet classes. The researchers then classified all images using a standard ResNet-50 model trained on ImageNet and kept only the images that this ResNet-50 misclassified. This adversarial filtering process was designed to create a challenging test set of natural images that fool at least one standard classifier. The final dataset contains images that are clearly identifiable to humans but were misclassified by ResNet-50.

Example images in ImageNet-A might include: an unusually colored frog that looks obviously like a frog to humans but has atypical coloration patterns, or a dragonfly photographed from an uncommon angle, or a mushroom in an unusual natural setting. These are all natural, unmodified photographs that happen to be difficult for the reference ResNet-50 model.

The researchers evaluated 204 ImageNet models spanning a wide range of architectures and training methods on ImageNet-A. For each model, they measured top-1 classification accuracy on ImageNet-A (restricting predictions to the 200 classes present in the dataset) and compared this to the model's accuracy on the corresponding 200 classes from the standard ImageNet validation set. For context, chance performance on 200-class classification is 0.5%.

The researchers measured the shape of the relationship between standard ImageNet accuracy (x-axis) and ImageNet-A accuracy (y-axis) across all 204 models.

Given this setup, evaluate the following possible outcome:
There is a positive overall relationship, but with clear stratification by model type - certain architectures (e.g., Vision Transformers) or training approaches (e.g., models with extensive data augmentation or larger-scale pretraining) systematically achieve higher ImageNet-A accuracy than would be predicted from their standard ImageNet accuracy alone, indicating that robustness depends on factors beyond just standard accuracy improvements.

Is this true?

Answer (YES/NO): NO